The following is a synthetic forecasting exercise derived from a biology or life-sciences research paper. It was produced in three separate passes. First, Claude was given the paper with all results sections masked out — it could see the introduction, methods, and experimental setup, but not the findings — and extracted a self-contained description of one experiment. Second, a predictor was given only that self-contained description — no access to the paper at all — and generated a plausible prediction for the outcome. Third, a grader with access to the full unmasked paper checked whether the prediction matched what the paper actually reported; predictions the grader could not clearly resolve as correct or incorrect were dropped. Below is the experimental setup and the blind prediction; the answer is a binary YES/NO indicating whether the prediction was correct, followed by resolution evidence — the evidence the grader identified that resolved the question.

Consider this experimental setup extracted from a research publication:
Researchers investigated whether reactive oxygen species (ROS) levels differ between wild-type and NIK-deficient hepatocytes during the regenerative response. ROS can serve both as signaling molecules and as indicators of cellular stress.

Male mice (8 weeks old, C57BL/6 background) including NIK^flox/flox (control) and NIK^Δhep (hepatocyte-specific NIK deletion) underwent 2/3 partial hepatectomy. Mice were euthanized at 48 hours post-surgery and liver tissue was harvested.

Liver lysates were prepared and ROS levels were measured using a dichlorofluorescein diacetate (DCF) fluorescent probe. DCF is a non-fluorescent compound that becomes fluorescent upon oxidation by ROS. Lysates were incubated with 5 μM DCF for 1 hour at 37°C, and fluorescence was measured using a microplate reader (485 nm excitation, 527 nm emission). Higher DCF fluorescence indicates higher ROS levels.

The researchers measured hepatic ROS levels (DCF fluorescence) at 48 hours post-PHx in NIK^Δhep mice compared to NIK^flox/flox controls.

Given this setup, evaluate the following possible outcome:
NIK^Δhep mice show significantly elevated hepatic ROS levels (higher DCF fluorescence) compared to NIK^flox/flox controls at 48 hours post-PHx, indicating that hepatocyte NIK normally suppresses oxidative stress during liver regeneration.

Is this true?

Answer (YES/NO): NO